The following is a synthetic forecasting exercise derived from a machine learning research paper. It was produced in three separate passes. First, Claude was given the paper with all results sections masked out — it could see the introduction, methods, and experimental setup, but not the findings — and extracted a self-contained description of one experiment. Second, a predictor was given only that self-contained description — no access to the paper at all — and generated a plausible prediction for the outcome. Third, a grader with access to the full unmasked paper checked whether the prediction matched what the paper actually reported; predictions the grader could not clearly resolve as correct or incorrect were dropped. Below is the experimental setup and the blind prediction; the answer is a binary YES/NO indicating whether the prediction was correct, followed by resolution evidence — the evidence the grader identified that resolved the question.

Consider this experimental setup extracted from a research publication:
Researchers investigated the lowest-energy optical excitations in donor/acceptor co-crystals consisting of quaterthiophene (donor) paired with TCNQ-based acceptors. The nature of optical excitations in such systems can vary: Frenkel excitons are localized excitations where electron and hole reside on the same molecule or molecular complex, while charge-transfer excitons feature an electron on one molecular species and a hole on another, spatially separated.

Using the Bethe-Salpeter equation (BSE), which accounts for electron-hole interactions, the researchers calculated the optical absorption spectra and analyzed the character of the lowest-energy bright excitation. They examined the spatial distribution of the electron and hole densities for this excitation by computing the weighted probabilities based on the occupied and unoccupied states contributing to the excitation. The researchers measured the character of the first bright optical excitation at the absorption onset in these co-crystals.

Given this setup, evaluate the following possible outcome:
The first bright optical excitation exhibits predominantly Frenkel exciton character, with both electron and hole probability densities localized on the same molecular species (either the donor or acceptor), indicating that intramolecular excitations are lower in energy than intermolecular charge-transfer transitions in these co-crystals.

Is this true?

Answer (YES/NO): NO